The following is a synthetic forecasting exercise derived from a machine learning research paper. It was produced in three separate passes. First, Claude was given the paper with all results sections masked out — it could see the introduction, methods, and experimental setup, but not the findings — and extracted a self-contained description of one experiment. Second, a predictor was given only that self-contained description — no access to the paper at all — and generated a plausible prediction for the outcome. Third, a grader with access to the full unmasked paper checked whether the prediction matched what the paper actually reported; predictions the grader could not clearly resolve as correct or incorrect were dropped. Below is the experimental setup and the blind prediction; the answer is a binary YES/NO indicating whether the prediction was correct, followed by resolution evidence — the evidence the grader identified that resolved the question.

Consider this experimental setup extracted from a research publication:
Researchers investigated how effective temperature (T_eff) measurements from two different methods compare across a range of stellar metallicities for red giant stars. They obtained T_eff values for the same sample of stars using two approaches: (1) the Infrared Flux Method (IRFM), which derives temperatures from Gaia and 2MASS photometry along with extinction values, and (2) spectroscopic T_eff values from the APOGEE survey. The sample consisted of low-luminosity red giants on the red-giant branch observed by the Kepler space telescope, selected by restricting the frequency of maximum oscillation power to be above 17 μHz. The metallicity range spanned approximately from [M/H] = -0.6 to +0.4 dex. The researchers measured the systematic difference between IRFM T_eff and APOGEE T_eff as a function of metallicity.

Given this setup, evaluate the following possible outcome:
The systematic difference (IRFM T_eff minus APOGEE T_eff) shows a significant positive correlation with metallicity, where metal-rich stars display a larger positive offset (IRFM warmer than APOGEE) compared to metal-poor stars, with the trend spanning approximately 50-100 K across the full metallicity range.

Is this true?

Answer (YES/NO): NO